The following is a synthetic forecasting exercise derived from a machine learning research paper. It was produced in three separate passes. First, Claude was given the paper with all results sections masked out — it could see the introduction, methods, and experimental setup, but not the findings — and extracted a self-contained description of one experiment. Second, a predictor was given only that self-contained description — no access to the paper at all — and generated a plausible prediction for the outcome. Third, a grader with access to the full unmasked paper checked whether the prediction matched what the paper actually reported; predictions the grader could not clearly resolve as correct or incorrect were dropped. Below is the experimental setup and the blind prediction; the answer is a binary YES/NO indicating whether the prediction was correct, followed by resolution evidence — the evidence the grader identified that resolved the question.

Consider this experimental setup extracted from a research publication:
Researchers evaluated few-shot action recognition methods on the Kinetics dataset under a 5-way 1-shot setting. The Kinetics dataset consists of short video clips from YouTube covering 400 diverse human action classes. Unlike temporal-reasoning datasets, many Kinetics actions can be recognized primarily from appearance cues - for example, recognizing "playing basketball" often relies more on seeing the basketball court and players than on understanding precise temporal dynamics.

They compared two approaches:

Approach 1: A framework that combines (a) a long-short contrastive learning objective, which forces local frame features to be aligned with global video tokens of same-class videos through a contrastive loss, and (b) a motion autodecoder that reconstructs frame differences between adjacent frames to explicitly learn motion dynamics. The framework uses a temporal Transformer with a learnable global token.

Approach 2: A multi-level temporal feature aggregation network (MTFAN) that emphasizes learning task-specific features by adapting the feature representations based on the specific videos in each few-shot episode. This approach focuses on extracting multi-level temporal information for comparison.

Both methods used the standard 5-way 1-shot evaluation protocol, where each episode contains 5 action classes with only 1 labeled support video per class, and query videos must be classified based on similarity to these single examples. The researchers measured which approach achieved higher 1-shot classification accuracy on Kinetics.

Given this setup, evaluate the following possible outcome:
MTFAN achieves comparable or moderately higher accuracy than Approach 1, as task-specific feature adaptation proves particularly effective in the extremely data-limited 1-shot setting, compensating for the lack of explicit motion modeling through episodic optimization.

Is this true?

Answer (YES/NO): YES